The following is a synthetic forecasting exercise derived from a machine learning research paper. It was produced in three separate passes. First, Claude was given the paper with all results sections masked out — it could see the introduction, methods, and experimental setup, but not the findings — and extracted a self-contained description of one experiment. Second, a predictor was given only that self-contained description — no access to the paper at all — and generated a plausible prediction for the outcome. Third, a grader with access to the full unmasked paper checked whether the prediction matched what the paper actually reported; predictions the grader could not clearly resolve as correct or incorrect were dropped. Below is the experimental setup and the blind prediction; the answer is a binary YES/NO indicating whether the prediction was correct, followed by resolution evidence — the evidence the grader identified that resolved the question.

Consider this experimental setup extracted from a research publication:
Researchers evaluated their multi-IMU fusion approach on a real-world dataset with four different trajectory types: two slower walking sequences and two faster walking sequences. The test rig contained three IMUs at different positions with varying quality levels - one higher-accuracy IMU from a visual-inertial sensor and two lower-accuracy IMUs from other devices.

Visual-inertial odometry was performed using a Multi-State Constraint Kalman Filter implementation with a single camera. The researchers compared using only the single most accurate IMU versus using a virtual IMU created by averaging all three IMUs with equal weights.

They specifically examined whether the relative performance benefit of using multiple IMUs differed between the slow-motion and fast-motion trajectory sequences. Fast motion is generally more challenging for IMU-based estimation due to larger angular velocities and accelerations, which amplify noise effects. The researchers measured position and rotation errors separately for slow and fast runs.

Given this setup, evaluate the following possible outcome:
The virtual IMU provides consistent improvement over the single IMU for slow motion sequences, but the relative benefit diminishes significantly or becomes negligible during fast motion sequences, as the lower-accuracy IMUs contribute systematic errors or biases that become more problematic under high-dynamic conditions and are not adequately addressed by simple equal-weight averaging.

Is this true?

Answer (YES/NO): NO